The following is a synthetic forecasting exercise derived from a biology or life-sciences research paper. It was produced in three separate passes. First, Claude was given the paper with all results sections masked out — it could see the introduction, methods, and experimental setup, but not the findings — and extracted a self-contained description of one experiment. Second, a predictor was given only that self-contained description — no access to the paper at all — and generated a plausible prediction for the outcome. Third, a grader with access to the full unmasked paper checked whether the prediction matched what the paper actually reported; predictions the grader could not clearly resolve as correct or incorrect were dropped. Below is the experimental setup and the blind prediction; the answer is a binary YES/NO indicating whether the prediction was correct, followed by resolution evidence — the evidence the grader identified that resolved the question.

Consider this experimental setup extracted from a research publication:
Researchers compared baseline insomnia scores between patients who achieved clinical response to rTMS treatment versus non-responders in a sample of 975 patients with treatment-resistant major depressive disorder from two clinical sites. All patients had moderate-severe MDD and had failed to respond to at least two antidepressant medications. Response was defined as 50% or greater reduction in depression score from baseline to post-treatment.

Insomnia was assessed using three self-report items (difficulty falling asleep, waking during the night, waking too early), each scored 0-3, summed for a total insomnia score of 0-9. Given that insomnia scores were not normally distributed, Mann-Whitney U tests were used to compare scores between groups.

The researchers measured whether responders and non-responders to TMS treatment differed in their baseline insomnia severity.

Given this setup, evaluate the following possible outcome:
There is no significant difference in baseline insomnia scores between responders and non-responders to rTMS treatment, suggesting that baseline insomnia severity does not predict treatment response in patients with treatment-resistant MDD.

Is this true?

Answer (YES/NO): NO